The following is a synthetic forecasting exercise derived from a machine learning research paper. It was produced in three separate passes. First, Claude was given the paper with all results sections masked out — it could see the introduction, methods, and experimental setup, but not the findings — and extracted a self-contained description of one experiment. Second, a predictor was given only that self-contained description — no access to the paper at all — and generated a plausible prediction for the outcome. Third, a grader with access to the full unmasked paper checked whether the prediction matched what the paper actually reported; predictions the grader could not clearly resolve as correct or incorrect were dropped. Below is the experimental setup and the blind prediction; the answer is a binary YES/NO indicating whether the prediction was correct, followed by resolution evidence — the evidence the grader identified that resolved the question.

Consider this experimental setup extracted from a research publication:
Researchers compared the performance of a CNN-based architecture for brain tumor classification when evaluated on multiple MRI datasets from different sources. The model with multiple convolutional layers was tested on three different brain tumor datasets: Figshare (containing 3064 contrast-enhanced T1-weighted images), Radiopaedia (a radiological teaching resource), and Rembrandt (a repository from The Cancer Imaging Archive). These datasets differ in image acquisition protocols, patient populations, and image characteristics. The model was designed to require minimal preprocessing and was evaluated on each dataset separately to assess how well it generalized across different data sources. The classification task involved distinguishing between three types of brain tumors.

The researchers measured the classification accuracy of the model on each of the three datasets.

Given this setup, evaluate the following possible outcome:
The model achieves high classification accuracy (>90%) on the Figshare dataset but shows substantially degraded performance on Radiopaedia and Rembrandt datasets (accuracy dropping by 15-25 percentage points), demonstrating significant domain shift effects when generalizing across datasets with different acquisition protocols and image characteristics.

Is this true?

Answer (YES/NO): NO